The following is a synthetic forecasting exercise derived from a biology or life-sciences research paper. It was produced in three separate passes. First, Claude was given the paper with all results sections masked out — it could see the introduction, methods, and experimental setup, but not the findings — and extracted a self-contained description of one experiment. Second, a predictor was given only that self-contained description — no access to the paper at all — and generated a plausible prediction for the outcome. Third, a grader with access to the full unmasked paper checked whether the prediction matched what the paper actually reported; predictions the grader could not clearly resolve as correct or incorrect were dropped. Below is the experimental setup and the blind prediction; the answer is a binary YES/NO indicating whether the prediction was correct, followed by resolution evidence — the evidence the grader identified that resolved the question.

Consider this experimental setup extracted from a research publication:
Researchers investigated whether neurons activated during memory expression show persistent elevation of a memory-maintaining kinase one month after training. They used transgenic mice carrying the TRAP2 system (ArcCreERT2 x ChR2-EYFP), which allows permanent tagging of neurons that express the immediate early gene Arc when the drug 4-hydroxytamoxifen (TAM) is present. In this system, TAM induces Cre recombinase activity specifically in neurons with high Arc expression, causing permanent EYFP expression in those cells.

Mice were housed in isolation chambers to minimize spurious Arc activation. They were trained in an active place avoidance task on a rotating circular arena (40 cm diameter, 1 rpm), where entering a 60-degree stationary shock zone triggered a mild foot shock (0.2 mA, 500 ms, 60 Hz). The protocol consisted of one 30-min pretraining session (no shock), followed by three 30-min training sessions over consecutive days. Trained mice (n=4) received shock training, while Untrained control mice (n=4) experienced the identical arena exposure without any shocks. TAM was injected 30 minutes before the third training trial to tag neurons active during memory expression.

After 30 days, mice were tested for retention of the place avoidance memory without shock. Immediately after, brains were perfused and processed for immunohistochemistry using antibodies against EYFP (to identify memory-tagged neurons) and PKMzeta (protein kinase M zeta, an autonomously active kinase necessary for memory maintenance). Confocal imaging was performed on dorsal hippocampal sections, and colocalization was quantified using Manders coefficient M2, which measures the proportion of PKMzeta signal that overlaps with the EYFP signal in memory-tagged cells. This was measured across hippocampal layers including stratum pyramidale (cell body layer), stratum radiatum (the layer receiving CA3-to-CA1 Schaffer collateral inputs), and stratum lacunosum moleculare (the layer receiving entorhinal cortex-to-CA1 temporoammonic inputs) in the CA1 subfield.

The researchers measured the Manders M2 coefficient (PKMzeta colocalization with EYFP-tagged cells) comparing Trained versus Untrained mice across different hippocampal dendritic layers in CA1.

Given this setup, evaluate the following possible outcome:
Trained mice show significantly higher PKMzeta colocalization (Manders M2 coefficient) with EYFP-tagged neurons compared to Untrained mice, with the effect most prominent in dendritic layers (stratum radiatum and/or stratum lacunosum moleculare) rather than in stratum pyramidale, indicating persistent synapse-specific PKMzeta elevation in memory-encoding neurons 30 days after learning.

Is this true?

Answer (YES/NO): NO